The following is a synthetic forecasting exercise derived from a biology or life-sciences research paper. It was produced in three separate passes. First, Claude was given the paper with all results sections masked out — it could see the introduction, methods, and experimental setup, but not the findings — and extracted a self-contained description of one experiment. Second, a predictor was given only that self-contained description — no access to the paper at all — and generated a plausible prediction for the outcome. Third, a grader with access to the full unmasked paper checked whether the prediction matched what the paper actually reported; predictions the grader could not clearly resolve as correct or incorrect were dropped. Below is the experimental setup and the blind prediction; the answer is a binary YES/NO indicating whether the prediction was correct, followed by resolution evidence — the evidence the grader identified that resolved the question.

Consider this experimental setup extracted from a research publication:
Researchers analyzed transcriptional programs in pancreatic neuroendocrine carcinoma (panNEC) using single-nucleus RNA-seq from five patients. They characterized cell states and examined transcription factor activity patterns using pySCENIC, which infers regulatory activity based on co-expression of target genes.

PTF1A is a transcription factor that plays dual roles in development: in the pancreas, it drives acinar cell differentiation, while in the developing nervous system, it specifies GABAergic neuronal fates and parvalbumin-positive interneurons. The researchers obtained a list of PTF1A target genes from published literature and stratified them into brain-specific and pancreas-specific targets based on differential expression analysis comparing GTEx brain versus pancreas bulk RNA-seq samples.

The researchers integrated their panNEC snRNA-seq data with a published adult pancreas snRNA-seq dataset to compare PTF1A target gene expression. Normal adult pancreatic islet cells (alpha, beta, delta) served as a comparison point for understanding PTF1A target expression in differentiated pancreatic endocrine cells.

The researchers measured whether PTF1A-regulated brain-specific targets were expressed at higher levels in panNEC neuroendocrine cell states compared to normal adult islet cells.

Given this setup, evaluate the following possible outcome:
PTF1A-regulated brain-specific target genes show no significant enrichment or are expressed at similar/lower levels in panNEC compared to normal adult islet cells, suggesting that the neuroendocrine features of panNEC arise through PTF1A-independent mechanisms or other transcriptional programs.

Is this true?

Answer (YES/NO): NO